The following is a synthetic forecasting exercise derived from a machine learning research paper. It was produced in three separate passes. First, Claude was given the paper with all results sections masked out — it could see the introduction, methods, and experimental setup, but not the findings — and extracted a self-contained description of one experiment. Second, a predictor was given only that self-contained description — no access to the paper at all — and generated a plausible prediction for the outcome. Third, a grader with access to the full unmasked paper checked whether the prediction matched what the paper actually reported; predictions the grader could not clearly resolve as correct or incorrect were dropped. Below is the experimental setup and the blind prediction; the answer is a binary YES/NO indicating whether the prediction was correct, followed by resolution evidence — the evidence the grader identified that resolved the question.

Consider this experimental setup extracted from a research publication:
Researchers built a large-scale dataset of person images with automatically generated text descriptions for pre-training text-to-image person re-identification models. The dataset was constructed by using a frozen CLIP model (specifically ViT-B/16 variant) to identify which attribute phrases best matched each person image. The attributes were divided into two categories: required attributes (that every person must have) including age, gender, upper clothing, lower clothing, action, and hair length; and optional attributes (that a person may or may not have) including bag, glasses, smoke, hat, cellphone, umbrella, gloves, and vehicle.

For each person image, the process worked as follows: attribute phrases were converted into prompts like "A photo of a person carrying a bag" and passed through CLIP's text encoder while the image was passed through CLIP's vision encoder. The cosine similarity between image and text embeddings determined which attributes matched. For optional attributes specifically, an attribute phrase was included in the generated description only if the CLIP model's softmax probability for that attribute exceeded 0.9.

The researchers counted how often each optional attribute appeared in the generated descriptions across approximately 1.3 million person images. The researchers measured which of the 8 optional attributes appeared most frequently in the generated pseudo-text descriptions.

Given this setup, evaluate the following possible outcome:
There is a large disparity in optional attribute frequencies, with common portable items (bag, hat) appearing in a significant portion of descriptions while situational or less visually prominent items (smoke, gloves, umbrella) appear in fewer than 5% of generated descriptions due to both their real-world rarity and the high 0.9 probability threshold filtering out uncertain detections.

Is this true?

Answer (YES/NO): YES